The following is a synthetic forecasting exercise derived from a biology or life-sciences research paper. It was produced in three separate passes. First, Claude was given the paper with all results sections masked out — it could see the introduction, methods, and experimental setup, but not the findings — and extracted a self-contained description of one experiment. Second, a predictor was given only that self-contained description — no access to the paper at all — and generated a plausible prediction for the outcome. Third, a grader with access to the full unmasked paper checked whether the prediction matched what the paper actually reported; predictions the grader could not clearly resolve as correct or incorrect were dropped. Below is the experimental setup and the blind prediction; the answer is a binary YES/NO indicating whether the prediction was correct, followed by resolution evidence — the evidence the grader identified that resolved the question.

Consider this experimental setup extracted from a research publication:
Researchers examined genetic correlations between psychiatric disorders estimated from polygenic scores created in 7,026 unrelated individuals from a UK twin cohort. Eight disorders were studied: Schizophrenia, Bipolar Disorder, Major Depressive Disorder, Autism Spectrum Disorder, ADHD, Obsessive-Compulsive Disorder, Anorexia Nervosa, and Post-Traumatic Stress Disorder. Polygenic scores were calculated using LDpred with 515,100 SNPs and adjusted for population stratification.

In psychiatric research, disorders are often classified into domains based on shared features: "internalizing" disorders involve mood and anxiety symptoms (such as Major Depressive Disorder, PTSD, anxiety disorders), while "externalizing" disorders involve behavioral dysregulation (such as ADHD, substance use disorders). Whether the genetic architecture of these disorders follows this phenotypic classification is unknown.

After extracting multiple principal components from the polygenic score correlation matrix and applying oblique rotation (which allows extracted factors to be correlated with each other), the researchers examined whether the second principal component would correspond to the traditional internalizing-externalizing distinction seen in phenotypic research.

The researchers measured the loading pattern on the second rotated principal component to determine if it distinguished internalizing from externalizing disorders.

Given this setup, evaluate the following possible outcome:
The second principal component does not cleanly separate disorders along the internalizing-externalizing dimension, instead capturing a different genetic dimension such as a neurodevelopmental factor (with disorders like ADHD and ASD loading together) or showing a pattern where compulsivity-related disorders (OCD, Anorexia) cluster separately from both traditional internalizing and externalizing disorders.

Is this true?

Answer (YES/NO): NO